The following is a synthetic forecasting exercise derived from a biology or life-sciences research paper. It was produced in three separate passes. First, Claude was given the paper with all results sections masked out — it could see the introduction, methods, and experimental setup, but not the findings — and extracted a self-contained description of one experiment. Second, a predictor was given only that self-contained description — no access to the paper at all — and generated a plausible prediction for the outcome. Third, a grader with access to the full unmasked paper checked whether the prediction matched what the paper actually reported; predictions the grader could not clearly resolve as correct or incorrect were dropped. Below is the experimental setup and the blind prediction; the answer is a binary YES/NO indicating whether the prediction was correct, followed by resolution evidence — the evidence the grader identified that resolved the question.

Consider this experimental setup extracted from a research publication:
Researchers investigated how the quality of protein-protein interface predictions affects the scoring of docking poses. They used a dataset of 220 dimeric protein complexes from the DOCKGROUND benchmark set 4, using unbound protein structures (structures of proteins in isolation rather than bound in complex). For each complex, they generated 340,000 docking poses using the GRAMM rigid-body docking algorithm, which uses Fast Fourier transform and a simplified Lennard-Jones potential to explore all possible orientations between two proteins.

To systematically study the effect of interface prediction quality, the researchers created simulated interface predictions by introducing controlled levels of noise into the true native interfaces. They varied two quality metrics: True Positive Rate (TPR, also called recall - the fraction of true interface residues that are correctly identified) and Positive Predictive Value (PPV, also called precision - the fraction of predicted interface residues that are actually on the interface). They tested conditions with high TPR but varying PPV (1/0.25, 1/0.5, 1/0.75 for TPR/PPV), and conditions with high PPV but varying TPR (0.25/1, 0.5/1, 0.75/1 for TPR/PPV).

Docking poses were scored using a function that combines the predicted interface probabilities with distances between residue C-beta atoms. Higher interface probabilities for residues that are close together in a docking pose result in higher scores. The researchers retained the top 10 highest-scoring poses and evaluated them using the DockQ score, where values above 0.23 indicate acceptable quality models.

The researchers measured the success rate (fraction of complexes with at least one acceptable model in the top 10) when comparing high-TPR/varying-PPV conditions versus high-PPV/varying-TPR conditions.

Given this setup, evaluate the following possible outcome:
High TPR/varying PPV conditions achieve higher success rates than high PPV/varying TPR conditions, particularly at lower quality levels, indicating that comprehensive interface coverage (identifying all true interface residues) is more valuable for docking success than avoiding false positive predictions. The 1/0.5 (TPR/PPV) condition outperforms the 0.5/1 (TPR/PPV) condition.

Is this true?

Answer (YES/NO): NO